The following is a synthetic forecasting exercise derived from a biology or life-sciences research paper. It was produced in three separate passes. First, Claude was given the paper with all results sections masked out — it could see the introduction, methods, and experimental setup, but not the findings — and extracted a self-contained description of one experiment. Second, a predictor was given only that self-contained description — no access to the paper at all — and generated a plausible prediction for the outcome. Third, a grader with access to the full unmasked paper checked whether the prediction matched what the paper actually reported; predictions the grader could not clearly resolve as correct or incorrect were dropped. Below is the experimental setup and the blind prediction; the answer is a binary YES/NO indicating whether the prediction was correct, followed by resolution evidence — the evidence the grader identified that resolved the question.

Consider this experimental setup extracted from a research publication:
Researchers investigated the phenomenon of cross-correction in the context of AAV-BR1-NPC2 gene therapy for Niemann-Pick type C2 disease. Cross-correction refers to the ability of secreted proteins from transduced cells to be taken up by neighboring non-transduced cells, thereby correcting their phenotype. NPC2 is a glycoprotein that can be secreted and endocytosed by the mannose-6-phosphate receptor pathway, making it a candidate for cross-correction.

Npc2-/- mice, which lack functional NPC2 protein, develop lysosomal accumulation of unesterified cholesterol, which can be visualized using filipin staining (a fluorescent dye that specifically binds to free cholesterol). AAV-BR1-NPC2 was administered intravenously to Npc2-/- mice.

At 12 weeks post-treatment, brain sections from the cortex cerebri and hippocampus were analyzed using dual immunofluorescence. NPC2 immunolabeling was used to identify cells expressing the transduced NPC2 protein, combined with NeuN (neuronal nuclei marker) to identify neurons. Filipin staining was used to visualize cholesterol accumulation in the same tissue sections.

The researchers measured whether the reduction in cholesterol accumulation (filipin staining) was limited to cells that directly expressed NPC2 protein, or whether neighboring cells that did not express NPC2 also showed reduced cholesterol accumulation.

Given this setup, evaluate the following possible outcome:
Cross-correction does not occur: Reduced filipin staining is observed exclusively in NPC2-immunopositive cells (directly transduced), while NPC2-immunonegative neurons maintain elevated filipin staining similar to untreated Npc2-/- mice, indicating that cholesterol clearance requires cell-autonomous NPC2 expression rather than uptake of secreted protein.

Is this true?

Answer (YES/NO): NO